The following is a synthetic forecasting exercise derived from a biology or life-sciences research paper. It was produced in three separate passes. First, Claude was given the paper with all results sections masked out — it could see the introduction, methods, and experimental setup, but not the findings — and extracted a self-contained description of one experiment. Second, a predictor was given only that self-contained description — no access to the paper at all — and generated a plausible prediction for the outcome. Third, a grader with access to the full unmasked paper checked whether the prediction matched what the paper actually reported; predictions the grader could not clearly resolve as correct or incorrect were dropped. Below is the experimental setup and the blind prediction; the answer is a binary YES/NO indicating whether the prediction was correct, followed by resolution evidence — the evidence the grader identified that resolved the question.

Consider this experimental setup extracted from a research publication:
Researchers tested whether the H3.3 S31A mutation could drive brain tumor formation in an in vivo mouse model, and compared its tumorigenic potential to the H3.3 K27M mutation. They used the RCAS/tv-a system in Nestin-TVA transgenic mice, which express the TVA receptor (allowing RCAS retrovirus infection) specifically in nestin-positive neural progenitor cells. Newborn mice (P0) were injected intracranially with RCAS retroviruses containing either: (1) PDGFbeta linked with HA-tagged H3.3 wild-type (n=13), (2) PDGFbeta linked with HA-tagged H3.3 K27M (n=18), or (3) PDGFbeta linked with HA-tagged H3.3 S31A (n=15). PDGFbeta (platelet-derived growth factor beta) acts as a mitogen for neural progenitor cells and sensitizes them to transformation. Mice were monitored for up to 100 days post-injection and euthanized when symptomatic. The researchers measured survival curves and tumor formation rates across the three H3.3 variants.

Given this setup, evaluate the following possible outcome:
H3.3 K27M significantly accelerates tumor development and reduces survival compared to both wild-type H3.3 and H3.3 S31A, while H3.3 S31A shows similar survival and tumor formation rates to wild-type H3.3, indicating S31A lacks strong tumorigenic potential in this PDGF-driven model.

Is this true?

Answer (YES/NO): NO